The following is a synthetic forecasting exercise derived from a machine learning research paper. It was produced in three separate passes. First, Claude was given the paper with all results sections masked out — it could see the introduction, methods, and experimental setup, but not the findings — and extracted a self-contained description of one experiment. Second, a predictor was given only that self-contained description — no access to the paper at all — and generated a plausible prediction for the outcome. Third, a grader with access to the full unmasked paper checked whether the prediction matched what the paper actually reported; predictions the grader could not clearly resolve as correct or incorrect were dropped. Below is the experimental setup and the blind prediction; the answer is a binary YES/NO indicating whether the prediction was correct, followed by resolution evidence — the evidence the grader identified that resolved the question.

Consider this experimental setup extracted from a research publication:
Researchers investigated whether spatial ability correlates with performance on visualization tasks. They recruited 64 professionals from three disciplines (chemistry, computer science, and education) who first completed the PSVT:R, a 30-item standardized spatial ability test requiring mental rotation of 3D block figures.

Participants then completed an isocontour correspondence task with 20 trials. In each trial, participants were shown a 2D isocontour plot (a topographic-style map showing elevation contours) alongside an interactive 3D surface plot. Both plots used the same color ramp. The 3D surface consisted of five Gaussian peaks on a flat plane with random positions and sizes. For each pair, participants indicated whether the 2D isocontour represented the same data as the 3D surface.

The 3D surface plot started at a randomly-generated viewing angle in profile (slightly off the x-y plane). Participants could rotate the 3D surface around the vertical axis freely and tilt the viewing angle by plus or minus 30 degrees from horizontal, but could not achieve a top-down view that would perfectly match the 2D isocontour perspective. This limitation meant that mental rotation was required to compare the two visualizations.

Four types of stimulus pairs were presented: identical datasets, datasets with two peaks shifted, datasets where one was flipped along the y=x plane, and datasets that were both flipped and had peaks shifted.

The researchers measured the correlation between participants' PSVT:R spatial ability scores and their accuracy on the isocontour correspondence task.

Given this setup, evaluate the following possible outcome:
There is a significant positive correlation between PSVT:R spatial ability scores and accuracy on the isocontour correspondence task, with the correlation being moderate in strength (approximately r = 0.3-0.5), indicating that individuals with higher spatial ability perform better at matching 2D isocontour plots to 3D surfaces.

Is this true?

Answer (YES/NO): NO